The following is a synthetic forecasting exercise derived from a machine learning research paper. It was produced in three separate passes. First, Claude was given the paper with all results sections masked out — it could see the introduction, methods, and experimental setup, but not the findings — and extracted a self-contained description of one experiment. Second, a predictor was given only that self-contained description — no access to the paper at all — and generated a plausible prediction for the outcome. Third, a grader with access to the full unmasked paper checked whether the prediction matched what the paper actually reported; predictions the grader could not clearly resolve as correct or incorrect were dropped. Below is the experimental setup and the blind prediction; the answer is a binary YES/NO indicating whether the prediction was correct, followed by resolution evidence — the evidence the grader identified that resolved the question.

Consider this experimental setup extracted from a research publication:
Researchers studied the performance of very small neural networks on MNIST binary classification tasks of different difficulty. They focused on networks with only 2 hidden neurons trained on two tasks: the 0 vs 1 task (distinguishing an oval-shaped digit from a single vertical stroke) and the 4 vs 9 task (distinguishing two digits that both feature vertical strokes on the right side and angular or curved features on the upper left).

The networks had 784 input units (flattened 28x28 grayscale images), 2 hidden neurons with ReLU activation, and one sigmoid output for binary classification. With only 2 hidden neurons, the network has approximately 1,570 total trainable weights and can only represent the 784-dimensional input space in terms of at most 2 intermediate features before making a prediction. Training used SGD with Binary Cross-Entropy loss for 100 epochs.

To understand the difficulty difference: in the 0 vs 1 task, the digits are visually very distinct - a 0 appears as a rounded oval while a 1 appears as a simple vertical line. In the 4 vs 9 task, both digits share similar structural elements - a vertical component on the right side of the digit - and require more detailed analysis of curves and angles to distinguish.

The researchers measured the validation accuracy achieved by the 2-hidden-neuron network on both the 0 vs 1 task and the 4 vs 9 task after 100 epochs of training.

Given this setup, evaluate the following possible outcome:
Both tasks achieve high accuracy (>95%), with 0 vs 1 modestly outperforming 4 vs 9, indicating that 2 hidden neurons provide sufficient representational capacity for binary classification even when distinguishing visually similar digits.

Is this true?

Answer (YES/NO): NO